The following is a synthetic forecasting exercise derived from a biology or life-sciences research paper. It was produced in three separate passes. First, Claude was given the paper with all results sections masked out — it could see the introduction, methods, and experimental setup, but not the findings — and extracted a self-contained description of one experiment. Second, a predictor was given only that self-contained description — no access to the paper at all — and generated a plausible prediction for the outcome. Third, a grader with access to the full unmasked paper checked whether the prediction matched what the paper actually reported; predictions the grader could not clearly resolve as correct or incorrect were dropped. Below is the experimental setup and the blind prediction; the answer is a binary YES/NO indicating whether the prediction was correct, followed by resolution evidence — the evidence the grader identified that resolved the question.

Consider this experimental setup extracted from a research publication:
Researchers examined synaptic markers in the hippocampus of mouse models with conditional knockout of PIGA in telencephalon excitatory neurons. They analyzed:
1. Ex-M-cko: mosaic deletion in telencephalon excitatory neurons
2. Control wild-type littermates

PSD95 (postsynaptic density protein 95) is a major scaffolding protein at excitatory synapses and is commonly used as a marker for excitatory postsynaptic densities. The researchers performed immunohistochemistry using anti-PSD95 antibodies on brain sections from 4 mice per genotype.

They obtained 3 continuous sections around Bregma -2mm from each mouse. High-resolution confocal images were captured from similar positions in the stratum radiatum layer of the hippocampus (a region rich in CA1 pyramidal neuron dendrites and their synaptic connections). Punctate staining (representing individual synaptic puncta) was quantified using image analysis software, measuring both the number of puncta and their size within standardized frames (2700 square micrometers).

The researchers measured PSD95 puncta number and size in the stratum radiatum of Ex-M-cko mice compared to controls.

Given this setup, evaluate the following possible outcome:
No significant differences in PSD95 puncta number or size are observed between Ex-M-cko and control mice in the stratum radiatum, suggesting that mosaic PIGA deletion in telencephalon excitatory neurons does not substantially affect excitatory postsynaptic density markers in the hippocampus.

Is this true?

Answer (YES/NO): NO